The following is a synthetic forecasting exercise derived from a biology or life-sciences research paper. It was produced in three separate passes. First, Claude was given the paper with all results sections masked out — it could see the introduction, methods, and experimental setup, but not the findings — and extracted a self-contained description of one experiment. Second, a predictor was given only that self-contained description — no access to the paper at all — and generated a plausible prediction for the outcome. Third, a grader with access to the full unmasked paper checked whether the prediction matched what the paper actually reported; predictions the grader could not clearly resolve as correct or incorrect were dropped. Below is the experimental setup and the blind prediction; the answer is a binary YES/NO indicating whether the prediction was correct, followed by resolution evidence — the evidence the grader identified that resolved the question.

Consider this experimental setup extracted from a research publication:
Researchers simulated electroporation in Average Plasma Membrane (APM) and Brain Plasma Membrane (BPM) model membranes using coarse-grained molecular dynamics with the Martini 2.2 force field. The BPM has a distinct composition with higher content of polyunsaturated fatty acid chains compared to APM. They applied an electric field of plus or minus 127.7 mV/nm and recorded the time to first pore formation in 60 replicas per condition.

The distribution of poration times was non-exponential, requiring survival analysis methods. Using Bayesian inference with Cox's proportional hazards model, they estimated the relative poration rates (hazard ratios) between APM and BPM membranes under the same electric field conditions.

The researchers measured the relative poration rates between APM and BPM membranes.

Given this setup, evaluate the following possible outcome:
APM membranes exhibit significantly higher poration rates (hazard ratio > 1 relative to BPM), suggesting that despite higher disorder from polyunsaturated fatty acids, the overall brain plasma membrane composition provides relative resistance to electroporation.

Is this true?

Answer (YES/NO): YES